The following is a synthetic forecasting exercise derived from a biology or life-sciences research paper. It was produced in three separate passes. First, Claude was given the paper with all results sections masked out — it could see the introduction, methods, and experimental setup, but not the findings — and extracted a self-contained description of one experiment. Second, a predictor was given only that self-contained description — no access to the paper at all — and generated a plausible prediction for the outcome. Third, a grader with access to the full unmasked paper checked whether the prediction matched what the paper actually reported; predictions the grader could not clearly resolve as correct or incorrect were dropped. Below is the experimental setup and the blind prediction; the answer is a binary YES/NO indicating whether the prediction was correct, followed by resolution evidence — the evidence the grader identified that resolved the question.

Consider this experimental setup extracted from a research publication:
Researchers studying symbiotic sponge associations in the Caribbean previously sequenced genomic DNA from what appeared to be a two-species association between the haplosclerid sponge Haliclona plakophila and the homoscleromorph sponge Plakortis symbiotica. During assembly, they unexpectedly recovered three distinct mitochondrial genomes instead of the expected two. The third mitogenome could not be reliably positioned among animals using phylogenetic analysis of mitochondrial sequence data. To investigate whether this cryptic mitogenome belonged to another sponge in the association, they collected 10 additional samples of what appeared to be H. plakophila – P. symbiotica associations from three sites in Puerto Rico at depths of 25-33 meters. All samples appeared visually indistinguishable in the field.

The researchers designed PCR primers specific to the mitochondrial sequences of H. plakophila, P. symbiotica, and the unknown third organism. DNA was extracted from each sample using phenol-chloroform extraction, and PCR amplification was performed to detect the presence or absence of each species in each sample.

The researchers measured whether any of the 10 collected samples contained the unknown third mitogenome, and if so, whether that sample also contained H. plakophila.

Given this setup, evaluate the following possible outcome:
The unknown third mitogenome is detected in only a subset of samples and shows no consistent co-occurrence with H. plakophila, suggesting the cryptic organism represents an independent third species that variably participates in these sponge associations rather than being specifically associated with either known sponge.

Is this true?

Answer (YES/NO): NO